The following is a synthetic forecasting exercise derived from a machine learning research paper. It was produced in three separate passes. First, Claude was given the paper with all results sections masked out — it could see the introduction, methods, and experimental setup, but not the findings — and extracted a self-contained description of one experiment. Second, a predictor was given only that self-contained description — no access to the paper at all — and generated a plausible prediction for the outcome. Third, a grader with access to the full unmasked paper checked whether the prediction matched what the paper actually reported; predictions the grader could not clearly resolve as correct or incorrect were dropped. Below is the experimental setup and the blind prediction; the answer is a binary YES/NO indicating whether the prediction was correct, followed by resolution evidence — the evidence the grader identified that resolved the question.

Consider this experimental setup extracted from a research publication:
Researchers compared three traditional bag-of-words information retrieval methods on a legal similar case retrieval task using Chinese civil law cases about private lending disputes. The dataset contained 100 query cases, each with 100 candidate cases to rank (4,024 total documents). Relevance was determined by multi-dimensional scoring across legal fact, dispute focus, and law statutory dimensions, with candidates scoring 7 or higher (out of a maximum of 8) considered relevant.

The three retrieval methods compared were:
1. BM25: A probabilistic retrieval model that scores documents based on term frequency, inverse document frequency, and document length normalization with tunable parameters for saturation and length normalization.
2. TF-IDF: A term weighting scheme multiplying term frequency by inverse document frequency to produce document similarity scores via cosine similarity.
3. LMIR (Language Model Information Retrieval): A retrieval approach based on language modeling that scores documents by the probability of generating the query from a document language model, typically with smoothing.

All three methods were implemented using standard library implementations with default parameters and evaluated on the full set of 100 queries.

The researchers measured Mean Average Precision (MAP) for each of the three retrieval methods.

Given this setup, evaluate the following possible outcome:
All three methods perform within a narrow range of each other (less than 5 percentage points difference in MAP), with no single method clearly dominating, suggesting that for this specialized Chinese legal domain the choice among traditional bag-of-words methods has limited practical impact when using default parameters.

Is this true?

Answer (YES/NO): NO